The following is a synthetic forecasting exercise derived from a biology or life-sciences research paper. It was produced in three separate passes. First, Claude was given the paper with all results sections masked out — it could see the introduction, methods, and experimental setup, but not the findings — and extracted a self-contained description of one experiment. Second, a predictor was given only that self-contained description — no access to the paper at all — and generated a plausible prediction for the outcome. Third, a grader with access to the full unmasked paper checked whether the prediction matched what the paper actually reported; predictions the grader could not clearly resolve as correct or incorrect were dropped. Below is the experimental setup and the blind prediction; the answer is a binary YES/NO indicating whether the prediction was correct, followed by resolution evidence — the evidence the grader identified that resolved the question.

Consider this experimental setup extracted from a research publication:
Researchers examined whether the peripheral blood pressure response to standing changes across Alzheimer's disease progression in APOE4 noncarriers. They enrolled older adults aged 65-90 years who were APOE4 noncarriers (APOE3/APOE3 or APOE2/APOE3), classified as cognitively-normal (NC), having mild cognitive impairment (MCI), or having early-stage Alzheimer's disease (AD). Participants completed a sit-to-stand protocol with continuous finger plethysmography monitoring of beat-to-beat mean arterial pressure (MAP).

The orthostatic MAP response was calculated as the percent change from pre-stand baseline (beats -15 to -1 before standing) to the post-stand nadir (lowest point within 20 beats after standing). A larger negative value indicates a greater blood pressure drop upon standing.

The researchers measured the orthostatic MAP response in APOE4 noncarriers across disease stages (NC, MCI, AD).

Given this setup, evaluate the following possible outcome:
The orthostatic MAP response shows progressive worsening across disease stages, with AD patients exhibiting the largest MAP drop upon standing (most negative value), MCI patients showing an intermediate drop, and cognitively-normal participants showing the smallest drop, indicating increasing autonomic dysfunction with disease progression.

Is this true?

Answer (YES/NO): NO